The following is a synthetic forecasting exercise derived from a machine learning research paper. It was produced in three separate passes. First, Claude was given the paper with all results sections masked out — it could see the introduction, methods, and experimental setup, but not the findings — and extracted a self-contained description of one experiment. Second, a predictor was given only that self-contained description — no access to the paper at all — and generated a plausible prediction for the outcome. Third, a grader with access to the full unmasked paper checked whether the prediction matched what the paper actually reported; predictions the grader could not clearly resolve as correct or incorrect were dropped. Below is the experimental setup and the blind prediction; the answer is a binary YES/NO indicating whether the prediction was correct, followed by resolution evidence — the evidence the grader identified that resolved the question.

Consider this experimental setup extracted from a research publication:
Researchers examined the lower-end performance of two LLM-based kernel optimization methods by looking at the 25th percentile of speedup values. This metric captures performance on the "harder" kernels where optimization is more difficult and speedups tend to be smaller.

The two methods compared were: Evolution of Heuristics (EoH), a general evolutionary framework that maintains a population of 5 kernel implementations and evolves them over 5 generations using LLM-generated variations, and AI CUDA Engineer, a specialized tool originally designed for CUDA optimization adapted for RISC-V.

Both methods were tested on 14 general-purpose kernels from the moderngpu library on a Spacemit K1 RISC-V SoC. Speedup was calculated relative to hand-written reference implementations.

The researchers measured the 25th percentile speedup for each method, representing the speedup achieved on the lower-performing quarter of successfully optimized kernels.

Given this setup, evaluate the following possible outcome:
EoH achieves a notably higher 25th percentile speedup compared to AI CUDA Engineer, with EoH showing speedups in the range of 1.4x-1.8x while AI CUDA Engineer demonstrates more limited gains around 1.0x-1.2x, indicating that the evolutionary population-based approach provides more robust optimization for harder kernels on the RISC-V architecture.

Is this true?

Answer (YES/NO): NO